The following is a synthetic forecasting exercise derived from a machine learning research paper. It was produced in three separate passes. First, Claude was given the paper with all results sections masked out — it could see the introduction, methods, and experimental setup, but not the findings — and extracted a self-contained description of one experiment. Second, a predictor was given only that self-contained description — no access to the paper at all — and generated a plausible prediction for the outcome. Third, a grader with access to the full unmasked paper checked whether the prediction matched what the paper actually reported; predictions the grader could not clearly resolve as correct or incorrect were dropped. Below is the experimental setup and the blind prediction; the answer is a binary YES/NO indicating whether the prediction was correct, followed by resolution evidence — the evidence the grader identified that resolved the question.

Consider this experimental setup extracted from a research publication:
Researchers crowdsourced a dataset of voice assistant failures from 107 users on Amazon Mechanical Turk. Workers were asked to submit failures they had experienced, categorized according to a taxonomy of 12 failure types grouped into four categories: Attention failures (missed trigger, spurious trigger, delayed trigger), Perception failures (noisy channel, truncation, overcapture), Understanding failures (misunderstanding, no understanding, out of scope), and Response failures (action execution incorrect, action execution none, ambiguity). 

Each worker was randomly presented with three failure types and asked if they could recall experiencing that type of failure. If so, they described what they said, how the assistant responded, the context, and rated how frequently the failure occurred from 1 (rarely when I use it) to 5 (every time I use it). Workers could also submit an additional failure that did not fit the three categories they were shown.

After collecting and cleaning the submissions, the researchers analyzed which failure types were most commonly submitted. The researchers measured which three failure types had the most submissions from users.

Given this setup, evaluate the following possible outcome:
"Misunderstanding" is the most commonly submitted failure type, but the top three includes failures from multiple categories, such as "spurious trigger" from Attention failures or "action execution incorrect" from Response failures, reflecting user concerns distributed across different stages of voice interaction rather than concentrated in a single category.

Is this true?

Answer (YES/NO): NO